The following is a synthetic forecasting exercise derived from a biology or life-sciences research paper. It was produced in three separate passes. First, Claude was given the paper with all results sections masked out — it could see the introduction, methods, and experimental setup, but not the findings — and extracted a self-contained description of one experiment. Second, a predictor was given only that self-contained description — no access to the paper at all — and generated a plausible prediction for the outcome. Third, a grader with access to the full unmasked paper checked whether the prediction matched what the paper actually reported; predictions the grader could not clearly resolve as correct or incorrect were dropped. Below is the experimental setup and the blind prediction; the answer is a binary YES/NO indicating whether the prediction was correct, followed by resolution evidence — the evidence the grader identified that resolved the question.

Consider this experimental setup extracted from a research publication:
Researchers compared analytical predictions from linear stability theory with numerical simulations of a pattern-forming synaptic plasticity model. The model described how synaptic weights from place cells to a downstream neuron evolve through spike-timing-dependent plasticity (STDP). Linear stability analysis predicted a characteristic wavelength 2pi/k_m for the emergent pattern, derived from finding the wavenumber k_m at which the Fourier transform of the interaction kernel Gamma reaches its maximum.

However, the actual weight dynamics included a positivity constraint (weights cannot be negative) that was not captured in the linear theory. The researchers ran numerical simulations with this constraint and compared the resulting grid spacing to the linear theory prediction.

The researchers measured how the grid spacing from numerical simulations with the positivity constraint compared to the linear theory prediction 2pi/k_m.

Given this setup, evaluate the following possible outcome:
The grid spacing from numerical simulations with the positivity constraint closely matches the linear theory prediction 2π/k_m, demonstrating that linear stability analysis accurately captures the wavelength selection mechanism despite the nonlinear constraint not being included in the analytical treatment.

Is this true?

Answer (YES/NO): NO